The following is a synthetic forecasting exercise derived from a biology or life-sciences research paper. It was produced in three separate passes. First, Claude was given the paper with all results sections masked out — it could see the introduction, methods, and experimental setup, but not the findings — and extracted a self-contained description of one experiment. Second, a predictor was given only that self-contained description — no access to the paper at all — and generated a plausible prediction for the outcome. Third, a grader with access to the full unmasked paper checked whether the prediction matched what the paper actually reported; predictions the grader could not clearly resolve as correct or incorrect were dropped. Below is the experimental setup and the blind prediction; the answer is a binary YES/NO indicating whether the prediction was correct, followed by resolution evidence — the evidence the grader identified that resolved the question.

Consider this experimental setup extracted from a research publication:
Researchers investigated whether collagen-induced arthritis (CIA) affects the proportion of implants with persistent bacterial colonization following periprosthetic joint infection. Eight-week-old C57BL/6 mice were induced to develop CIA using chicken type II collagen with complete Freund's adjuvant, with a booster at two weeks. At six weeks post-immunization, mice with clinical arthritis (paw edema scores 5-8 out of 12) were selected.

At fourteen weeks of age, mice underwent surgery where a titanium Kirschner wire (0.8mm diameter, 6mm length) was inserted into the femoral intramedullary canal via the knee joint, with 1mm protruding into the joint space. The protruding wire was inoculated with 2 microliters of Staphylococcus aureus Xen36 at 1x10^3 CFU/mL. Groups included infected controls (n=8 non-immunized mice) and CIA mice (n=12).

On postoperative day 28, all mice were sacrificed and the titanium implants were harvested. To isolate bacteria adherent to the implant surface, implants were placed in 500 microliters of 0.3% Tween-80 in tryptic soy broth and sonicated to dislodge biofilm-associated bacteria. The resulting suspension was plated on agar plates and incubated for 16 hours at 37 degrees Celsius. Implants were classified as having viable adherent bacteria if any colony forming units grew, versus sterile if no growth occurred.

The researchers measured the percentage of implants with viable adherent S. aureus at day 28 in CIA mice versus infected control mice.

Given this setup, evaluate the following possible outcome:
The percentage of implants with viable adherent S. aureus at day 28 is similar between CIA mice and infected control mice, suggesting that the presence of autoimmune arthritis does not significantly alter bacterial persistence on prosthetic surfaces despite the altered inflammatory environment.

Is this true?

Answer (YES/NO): YES